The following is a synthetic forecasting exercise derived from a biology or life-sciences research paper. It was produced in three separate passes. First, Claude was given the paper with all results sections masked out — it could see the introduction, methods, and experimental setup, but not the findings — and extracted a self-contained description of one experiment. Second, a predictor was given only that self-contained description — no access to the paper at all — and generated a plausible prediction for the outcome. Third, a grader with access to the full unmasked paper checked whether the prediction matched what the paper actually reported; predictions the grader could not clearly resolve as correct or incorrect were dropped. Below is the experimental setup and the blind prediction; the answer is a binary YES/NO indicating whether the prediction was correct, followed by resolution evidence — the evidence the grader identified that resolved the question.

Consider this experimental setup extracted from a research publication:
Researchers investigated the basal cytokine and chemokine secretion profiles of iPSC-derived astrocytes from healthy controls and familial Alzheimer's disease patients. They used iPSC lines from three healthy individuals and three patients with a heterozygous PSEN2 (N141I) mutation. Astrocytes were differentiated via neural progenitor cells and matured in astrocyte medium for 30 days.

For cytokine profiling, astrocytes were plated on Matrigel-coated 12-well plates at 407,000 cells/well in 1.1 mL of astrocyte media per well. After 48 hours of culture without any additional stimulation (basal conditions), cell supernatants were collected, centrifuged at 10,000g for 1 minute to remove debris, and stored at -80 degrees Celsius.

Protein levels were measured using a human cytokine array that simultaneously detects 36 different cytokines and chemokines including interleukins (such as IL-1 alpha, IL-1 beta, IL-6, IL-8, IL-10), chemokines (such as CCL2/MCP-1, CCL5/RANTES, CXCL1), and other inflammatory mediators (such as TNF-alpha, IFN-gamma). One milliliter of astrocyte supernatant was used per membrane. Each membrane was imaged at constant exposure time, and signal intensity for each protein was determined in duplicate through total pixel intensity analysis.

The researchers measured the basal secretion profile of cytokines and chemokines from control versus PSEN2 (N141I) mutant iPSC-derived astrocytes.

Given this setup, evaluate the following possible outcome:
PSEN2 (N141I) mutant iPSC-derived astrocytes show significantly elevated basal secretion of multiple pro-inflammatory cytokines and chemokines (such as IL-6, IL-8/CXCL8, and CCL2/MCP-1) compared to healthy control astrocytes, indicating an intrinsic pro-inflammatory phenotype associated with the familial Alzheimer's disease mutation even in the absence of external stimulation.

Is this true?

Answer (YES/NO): NO